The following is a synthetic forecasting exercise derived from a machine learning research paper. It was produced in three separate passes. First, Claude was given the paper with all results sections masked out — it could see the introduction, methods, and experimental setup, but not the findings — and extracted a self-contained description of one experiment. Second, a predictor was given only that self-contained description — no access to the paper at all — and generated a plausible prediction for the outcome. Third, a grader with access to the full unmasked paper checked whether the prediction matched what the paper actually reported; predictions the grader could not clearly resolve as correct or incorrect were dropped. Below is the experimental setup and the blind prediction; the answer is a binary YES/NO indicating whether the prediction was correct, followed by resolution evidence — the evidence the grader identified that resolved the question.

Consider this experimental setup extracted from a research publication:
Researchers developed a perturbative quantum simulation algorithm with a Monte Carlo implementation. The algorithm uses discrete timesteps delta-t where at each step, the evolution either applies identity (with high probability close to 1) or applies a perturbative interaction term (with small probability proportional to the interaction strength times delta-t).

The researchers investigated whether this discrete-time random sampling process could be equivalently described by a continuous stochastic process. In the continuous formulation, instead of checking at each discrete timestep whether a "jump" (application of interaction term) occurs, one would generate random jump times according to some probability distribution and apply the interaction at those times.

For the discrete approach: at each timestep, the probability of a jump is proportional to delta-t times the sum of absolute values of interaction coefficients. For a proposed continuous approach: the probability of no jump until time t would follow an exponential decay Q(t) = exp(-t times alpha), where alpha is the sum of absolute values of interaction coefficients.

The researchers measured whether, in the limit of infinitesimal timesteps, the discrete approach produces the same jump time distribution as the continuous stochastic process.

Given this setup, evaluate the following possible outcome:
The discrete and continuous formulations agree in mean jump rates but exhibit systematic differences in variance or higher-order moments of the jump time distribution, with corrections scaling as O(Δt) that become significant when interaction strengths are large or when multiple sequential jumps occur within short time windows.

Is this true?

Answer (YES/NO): NO